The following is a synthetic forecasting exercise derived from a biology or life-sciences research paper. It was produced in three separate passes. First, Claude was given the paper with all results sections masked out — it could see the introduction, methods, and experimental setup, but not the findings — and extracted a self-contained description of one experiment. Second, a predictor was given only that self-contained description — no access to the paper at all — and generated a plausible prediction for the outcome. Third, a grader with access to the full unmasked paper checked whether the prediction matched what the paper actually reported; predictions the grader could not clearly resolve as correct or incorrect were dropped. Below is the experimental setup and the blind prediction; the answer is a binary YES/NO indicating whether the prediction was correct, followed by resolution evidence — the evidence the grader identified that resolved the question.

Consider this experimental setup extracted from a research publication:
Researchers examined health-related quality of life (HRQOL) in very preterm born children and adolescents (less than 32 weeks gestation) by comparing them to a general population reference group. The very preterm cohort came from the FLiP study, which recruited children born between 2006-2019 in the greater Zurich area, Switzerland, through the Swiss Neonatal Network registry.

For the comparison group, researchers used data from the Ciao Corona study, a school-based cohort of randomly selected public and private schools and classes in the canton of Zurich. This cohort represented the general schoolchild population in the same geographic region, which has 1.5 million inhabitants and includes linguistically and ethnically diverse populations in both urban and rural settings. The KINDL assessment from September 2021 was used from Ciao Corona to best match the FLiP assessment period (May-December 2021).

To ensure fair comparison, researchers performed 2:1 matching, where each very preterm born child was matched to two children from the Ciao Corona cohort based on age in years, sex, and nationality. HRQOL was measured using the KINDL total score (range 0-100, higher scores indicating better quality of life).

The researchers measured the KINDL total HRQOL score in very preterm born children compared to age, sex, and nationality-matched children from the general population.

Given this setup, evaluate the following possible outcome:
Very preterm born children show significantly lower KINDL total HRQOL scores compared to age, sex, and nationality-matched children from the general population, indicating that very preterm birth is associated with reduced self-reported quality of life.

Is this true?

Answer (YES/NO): NO